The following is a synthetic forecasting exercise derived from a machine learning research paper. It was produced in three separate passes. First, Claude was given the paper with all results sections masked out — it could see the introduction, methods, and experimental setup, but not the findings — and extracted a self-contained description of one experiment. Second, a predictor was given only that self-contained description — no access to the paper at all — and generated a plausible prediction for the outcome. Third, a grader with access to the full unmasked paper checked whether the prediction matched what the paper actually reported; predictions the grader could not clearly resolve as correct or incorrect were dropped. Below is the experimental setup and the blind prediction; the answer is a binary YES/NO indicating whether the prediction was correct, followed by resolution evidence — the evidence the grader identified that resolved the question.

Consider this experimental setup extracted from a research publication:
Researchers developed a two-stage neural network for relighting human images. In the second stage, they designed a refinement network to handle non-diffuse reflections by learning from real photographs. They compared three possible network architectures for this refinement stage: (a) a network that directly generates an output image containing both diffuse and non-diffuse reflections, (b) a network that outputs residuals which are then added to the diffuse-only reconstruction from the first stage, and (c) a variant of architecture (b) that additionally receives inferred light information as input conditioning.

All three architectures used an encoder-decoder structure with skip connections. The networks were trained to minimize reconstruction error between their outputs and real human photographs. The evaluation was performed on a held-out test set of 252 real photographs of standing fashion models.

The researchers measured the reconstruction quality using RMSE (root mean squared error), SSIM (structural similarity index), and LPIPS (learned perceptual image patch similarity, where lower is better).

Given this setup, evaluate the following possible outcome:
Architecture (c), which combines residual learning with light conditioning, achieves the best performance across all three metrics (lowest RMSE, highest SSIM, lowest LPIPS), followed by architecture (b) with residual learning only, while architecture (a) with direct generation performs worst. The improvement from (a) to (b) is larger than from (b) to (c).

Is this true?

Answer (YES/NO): NO